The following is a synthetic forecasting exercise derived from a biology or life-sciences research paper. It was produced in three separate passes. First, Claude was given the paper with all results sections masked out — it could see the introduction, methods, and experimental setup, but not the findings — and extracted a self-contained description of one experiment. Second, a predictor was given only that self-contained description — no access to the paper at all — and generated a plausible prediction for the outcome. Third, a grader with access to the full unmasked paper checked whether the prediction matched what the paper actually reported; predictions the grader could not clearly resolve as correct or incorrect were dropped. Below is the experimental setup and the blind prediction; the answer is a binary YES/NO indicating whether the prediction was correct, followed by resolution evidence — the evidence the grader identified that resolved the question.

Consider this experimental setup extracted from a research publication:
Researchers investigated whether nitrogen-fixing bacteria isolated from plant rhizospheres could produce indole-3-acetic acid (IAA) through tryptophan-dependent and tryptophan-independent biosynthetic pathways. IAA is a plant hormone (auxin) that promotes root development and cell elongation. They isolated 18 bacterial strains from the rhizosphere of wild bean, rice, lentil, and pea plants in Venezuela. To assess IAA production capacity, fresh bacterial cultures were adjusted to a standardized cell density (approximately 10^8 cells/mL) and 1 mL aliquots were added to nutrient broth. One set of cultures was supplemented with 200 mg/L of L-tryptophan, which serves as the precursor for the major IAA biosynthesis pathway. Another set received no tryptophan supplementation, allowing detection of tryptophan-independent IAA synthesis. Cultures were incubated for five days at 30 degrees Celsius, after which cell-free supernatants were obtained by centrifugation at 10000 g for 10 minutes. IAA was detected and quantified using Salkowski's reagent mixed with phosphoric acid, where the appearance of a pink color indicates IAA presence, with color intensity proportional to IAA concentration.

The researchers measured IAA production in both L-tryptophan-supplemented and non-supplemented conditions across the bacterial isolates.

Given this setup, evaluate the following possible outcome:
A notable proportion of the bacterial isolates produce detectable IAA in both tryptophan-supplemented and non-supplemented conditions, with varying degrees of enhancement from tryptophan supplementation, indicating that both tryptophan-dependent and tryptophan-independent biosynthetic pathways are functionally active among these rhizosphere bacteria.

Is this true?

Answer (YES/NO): NO